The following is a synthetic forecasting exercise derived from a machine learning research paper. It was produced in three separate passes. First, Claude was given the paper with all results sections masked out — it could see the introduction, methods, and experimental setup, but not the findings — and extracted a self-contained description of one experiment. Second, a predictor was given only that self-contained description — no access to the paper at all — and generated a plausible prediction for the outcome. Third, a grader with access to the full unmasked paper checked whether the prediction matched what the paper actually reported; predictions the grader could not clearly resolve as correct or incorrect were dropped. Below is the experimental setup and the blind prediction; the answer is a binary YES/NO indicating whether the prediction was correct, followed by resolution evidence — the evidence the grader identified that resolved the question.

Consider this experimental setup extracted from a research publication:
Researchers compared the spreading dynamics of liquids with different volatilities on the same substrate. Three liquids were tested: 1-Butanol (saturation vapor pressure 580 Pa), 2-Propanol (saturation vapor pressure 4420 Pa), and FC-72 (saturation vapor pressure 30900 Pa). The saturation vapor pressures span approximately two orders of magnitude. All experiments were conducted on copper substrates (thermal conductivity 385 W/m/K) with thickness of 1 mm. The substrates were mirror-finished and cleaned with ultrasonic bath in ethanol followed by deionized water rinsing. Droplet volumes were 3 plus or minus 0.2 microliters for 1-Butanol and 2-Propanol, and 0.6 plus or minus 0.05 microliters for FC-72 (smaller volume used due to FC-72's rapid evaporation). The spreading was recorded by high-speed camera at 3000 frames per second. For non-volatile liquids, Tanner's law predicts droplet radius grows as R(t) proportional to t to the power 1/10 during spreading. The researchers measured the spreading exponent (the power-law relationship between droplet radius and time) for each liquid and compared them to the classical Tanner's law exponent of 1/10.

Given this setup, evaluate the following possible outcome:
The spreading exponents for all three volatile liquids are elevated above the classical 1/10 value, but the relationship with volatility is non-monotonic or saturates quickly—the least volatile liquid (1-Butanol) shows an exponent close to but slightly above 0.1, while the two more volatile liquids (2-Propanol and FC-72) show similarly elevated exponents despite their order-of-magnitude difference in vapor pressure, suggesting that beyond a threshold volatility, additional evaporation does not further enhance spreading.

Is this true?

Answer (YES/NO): NO